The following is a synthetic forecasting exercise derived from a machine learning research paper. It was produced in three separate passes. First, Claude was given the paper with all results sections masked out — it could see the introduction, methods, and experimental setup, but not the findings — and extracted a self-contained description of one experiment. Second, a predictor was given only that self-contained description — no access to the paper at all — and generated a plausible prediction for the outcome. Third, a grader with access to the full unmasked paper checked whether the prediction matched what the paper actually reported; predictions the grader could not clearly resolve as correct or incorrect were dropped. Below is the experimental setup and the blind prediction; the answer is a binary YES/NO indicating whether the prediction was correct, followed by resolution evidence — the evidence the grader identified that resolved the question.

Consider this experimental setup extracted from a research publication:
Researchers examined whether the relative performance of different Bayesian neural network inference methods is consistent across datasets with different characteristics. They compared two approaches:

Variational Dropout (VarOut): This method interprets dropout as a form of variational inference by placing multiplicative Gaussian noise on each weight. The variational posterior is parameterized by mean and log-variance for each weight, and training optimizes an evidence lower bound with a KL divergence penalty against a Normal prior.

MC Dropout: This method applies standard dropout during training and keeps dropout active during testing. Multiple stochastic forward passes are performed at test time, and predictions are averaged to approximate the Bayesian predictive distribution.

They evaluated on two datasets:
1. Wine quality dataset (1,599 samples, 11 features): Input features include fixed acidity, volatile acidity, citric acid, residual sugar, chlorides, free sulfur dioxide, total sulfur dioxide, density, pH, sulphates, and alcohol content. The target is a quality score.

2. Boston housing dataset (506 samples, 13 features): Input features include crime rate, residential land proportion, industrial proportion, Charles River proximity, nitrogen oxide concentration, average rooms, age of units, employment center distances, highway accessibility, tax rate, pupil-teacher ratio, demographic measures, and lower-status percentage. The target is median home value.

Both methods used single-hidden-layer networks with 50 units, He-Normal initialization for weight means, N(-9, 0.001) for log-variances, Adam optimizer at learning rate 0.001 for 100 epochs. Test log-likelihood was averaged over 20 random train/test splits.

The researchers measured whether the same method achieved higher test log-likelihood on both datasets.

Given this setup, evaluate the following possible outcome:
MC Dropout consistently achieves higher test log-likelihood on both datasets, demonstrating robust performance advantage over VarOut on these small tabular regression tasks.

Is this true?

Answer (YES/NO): NO